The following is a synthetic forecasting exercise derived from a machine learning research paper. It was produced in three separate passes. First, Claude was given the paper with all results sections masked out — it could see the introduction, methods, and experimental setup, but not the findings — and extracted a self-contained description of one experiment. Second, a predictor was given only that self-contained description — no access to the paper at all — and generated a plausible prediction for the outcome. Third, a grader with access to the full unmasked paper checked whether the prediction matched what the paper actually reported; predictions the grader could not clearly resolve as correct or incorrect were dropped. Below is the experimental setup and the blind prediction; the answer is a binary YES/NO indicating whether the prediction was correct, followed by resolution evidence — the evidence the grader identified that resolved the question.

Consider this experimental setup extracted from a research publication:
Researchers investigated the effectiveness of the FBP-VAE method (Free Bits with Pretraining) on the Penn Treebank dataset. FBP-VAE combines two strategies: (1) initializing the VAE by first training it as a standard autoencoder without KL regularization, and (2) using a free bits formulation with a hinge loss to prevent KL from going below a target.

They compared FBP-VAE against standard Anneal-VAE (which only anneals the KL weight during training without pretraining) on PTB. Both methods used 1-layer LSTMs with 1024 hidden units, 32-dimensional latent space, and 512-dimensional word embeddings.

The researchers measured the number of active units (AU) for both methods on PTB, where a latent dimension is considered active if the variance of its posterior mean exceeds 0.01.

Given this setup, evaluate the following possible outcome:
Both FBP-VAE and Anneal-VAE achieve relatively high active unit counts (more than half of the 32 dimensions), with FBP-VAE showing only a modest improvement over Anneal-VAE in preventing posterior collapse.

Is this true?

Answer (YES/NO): NO